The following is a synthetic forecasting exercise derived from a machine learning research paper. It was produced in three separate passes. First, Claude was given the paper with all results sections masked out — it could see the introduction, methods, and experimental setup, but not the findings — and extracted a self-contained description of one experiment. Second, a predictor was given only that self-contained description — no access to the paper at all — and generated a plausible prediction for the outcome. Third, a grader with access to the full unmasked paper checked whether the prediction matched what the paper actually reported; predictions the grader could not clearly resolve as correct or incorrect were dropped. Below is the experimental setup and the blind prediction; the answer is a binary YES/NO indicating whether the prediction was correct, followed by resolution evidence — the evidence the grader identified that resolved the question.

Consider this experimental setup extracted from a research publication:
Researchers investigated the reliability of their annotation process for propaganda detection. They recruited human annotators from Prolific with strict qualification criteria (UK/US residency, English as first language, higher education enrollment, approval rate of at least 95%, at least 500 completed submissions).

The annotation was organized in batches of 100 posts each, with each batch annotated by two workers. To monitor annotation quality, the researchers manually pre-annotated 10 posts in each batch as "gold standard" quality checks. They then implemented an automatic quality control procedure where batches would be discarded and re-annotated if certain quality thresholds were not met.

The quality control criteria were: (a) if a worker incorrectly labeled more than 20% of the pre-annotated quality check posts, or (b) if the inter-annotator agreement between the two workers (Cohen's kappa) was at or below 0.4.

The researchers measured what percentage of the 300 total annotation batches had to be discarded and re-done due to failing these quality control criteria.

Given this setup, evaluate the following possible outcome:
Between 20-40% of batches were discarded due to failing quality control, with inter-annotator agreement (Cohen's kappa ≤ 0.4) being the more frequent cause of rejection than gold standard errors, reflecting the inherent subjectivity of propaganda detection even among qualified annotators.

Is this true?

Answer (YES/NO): NO